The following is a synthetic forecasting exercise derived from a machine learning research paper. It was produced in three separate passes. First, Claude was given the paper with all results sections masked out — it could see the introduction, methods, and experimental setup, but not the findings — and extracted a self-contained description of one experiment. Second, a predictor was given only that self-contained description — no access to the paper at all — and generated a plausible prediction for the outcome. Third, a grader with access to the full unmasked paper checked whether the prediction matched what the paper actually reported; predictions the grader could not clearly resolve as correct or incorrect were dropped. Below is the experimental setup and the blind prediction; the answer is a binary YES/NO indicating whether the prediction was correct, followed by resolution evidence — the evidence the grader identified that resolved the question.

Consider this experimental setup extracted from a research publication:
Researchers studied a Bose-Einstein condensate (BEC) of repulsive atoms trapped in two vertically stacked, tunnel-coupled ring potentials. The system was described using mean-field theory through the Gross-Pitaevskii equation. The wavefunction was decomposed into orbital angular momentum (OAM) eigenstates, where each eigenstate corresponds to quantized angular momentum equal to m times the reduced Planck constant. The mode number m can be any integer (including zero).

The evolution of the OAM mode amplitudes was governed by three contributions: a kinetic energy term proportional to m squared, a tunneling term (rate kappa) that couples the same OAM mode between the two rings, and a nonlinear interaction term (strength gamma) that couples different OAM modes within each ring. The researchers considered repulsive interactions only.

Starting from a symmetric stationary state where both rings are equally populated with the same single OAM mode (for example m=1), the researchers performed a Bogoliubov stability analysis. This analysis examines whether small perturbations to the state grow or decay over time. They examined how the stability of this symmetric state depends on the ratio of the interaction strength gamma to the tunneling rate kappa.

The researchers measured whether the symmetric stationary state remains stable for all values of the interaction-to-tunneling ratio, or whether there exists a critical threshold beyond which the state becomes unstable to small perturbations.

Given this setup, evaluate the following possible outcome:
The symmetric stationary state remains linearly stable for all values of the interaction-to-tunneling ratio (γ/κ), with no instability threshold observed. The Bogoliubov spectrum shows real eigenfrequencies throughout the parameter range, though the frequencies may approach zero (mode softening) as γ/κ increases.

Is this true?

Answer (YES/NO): YES